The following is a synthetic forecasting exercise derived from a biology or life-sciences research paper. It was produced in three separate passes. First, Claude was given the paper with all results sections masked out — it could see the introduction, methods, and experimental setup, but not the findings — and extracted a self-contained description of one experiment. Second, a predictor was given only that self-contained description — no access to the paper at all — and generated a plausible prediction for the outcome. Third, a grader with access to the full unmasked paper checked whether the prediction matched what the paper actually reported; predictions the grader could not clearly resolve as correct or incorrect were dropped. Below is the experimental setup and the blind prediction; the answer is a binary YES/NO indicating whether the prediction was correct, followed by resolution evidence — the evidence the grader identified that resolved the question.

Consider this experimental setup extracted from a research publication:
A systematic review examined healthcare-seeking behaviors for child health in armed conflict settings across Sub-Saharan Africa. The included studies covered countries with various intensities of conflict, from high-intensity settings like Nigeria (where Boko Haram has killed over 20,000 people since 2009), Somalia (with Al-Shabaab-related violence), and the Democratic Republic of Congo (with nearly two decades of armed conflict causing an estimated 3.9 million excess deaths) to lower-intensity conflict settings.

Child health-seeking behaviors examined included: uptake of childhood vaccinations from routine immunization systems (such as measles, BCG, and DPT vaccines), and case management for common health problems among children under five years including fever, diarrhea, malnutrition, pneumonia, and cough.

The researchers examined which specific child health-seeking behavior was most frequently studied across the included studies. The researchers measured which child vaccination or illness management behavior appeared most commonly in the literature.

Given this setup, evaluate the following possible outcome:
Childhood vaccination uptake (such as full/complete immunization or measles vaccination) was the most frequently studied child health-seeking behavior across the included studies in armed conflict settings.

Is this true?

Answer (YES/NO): YES